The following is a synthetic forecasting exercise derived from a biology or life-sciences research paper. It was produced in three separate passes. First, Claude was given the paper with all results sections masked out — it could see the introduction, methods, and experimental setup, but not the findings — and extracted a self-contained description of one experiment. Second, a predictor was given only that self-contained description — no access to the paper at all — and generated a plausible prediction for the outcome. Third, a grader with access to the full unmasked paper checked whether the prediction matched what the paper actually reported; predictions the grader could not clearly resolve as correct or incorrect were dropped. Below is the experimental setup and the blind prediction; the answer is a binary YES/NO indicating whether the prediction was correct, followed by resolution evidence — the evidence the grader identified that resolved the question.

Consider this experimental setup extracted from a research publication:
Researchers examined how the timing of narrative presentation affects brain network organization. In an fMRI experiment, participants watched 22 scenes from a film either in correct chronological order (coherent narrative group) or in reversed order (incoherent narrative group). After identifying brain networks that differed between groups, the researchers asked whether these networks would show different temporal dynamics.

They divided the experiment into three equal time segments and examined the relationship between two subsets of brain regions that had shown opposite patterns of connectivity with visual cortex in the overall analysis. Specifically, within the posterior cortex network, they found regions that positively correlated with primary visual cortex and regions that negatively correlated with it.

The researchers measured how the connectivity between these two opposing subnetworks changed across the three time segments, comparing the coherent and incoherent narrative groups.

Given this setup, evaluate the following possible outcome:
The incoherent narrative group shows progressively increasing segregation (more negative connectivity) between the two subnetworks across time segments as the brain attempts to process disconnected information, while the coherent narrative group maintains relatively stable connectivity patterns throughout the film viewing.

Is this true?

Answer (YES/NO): NO